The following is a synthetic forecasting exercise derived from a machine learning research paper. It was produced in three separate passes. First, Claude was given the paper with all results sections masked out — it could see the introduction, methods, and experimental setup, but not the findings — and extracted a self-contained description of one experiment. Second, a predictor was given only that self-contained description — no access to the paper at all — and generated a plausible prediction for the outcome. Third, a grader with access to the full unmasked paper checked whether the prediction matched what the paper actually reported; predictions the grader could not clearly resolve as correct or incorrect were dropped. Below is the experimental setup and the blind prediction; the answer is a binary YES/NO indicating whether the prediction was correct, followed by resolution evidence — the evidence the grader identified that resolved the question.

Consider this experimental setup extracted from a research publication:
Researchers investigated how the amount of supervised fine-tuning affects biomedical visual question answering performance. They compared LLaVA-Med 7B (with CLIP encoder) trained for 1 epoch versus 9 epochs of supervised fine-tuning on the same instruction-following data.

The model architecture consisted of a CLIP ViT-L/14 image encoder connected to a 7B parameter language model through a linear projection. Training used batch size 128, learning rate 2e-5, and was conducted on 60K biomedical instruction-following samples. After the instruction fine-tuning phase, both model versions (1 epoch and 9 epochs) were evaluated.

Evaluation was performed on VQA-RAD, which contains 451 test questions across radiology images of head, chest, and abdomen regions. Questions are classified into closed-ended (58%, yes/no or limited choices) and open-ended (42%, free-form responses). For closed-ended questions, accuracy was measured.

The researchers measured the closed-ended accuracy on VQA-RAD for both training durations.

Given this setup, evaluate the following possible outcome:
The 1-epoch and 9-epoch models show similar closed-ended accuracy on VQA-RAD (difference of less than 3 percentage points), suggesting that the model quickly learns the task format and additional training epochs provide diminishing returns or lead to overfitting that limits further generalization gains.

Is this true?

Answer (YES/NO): NO